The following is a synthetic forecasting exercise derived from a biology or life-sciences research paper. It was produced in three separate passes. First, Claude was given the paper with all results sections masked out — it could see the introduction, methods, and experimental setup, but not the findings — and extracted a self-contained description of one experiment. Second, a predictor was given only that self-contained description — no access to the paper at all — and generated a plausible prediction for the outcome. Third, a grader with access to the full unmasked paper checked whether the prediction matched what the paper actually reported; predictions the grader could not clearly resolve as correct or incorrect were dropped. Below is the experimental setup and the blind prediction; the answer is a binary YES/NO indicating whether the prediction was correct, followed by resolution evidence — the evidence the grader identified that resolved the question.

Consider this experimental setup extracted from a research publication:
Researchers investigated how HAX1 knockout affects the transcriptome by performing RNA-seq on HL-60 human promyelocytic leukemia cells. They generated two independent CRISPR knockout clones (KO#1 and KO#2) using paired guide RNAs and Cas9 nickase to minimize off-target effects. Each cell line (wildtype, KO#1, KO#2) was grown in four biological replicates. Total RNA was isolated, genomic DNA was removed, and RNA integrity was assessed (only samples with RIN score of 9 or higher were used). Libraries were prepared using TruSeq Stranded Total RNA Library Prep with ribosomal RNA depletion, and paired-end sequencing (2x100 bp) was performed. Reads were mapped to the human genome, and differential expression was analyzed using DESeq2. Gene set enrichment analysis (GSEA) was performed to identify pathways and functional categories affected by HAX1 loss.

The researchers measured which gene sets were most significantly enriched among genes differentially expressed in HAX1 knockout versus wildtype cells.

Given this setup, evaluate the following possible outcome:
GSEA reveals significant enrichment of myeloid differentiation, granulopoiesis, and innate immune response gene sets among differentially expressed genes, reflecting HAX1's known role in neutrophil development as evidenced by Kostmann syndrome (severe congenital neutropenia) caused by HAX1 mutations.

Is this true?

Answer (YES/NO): NO